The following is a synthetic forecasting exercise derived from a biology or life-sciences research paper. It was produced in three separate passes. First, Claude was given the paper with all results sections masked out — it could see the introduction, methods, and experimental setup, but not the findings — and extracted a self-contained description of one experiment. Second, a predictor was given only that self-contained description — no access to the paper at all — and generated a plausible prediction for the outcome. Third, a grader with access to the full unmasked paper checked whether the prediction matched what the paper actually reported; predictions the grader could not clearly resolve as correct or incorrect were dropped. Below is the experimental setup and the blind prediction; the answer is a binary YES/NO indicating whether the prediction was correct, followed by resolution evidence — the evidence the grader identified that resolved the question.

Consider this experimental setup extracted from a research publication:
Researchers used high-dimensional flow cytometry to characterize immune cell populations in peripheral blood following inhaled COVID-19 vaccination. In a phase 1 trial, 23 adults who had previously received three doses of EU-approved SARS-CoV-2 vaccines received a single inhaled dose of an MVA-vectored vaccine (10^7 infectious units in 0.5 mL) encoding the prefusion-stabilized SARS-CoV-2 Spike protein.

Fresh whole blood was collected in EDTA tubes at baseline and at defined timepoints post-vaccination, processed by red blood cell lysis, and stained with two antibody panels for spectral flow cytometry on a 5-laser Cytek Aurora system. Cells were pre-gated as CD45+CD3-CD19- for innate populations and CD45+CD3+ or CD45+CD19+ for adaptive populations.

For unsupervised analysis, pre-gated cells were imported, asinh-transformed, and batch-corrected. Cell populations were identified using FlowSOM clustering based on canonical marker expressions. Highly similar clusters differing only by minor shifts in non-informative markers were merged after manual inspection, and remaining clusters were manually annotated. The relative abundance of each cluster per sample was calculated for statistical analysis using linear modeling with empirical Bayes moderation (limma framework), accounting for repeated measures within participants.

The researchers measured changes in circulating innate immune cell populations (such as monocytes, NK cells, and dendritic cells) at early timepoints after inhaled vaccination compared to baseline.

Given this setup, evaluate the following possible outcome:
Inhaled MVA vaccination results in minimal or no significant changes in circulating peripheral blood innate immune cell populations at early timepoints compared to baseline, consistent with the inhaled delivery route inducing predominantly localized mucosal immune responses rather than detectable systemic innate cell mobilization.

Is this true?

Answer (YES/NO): YES